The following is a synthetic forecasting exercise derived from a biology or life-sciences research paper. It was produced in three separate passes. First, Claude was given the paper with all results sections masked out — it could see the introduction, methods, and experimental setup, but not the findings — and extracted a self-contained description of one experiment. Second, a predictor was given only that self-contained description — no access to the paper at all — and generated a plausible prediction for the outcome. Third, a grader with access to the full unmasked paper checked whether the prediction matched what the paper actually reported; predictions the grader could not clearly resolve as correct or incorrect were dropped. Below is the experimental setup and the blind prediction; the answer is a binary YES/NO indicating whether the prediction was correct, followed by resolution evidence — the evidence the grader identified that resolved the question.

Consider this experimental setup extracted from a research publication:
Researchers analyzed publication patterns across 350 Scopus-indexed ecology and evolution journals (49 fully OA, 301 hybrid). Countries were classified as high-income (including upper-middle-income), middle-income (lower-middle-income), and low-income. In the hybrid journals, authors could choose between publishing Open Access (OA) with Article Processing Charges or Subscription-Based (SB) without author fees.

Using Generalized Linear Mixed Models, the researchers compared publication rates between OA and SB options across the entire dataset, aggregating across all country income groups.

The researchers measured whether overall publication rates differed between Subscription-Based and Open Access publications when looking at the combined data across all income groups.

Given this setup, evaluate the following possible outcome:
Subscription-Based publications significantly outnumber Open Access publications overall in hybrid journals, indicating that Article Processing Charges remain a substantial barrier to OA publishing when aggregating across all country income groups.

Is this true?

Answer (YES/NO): YES